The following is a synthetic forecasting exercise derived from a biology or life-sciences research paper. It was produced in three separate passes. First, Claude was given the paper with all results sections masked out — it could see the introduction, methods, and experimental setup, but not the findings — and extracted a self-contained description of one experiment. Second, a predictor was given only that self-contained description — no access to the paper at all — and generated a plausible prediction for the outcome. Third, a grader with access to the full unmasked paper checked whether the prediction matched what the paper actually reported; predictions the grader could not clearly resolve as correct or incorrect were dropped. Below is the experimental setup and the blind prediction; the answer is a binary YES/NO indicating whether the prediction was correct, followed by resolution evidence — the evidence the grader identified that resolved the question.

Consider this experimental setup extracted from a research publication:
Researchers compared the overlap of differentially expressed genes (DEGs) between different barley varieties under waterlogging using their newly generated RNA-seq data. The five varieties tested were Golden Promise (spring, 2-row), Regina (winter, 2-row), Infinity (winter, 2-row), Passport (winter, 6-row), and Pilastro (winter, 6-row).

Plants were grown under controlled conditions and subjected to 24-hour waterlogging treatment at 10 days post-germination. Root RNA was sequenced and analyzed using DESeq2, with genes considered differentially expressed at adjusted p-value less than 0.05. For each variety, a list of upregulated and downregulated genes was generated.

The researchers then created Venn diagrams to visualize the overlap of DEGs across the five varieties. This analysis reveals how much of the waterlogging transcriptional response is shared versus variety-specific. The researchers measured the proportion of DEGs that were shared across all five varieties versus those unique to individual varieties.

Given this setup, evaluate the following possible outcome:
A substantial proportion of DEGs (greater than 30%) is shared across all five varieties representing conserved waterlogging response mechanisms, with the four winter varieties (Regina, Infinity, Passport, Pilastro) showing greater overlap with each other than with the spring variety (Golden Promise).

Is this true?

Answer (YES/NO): NO